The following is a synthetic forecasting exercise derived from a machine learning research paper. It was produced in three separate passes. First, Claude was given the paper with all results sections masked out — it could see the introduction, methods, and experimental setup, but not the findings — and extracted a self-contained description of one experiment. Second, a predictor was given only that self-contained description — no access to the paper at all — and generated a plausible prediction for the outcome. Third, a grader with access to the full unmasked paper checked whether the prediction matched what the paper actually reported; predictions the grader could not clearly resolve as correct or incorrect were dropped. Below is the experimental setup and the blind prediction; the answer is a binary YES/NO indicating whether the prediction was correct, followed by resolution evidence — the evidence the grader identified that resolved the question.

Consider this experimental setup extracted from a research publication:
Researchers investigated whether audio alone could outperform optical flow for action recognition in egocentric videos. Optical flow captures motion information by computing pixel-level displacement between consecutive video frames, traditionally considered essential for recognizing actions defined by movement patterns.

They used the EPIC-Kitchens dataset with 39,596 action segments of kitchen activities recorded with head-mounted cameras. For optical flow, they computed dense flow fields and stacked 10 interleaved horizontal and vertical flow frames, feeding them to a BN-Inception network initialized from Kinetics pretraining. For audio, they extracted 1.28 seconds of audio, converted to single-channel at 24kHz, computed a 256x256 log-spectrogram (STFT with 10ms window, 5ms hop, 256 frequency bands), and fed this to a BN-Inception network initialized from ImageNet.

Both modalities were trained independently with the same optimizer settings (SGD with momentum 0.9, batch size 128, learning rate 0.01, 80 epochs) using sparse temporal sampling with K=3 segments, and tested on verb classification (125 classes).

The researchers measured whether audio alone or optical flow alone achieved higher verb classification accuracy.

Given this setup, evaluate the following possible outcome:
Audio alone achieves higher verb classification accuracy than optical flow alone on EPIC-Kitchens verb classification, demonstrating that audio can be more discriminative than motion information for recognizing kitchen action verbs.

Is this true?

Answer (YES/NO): NO